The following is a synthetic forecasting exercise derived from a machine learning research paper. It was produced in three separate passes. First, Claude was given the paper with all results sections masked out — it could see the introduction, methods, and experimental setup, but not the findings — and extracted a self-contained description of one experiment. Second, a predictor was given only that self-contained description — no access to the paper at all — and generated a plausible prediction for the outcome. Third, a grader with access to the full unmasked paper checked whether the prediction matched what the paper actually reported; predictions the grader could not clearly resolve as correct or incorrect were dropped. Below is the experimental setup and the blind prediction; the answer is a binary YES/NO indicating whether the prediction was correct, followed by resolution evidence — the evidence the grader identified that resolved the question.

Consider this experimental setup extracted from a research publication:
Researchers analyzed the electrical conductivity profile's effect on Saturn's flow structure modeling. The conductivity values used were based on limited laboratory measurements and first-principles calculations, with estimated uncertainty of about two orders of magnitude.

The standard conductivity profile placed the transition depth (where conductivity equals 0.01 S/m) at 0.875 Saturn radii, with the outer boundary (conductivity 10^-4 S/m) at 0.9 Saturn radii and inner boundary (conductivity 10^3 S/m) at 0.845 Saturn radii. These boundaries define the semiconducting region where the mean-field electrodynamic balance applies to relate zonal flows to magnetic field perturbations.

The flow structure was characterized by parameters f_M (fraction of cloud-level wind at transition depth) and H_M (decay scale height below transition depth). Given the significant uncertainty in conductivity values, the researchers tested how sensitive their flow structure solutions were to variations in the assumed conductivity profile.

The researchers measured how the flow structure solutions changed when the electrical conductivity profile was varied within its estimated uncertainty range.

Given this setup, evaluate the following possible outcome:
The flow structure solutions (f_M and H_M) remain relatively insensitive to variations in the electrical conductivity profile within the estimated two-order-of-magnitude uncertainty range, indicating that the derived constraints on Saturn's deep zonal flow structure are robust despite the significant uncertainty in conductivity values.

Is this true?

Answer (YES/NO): NO